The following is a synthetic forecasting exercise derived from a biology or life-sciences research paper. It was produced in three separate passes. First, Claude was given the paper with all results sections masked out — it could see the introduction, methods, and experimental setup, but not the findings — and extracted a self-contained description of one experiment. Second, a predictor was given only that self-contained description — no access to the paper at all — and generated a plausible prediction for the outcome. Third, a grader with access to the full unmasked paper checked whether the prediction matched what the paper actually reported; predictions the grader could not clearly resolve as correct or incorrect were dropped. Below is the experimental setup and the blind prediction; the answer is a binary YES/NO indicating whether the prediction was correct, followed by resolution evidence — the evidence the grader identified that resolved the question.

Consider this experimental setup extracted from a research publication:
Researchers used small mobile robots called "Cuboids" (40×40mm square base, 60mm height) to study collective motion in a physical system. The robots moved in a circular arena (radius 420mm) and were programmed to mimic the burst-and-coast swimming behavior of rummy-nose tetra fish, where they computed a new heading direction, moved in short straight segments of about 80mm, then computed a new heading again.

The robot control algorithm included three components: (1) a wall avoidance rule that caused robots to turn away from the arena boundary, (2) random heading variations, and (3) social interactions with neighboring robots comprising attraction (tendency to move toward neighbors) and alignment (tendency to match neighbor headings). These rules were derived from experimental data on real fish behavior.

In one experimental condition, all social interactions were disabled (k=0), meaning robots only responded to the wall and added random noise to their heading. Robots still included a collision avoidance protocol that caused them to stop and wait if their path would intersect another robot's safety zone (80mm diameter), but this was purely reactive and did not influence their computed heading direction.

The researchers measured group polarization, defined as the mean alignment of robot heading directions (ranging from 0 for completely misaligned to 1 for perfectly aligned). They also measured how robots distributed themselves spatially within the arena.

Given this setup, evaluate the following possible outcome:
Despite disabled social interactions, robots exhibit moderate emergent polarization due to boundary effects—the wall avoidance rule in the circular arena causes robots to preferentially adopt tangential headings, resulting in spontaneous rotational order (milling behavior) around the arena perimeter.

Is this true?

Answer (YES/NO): NO